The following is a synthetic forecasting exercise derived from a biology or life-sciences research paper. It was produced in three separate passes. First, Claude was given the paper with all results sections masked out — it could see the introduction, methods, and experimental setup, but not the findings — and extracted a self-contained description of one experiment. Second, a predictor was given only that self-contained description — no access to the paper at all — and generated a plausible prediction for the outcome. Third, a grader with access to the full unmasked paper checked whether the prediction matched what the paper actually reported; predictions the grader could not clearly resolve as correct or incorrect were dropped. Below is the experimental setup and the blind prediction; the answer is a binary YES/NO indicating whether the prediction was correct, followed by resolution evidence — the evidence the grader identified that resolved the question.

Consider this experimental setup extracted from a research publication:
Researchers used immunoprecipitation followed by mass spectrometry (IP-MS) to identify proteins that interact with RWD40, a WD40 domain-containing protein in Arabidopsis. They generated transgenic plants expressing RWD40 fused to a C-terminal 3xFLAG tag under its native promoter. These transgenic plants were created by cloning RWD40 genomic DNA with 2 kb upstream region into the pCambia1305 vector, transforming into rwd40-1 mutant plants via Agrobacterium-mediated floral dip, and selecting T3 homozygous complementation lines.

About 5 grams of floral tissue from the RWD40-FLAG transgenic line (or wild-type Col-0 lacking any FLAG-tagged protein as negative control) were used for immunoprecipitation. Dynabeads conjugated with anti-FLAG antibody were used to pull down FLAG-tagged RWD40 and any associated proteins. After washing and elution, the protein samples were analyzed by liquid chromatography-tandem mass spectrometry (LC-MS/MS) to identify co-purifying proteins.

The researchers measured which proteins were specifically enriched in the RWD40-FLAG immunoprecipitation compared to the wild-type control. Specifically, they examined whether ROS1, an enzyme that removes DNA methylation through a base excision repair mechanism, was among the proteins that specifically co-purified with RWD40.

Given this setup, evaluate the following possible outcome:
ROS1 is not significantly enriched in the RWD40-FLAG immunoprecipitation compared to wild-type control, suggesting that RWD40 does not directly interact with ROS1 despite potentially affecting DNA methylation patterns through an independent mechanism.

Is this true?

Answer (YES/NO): NO